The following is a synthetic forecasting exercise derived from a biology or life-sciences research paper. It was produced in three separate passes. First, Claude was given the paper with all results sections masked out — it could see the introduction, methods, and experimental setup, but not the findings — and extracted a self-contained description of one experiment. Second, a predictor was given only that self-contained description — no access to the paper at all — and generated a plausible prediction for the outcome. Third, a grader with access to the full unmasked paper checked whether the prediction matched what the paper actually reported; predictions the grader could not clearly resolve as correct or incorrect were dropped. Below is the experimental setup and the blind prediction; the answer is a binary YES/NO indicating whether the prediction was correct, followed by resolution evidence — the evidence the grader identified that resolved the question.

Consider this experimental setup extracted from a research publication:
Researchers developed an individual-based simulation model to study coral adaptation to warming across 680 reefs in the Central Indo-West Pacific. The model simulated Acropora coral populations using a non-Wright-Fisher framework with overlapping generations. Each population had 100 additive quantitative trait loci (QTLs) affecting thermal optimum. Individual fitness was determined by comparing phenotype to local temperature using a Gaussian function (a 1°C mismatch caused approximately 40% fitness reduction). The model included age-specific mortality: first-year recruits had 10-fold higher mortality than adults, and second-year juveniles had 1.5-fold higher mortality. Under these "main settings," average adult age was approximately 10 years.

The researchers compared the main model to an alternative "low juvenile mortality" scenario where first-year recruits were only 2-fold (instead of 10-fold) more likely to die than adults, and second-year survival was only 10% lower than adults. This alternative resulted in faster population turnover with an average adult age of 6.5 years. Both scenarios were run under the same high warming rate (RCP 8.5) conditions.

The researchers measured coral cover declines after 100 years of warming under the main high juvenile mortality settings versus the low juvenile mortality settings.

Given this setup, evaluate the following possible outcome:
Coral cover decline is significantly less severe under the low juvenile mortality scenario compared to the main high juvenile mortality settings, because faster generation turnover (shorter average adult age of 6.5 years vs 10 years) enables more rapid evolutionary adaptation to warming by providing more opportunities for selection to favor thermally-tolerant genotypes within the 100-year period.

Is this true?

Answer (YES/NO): YES